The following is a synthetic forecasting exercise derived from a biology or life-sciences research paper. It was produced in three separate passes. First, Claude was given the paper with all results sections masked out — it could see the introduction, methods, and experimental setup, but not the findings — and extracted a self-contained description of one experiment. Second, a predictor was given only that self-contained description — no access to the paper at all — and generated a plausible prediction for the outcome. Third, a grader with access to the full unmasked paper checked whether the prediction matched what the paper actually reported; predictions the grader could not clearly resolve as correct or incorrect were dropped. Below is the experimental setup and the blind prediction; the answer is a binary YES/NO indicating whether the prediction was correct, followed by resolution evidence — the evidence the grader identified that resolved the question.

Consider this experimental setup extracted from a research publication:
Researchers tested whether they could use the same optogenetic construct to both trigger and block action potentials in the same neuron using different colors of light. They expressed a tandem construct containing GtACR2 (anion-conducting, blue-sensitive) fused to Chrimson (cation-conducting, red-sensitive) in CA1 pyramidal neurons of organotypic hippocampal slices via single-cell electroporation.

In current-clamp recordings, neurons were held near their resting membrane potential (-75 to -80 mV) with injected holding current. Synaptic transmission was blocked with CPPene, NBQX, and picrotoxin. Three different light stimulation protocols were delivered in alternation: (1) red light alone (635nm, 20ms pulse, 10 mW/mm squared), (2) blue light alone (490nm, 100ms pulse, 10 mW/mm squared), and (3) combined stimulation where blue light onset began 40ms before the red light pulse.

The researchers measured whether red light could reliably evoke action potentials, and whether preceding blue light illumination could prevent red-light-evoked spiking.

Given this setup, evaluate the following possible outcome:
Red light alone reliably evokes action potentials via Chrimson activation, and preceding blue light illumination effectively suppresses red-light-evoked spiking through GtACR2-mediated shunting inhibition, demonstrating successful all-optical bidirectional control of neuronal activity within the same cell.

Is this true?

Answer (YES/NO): YES